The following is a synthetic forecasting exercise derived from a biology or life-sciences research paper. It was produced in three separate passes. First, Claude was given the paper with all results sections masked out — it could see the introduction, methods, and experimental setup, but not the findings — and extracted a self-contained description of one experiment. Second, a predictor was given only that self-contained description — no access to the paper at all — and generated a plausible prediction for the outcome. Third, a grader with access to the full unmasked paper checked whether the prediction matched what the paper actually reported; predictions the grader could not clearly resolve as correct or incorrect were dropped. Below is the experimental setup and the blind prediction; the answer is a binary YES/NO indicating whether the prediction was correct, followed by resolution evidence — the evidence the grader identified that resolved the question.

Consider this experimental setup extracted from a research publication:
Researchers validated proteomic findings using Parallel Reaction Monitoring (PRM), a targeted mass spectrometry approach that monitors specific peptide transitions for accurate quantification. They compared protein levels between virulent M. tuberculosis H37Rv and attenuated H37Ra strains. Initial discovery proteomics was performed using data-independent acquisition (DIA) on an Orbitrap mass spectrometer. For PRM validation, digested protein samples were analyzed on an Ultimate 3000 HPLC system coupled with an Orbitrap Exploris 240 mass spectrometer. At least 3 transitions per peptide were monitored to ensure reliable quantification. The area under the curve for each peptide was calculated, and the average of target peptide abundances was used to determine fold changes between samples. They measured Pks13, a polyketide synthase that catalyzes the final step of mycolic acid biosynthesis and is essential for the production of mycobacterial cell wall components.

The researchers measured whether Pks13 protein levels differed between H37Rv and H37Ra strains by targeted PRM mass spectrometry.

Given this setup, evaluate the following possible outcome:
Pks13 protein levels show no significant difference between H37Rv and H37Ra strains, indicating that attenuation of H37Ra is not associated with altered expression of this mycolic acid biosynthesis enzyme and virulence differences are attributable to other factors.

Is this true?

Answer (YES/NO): NO